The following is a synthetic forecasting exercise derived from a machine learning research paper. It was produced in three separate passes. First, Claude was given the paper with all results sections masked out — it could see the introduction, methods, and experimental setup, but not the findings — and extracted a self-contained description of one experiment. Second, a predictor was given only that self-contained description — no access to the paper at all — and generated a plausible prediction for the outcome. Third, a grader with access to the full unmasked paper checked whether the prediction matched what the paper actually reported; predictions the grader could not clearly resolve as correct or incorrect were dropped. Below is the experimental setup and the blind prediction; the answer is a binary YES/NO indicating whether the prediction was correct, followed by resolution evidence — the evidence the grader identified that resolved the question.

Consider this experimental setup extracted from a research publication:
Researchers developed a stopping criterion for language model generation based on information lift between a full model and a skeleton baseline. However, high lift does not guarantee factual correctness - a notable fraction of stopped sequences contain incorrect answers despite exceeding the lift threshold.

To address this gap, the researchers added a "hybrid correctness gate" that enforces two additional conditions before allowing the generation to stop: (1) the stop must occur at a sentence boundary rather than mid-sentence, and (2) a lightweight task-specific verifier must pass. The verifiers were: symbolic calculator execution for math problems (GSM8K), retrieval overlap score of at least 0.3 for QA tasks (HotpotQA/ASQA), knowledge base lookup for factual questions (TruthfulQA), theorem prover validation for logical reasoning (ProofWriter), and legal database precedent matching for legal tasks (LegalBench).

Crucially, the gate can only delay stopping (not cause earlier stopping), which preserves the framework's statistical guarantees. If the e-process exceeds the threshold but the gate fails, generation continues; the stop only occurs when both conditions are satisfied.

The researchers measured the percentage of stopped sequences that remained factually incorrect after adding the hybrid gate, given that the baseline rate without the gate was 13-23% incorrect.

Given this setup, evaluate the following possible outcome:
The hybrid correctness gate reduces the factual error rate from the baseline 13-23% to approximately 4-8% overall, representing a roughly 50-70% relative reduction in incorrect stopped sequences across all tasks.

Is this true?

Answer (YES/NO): NO